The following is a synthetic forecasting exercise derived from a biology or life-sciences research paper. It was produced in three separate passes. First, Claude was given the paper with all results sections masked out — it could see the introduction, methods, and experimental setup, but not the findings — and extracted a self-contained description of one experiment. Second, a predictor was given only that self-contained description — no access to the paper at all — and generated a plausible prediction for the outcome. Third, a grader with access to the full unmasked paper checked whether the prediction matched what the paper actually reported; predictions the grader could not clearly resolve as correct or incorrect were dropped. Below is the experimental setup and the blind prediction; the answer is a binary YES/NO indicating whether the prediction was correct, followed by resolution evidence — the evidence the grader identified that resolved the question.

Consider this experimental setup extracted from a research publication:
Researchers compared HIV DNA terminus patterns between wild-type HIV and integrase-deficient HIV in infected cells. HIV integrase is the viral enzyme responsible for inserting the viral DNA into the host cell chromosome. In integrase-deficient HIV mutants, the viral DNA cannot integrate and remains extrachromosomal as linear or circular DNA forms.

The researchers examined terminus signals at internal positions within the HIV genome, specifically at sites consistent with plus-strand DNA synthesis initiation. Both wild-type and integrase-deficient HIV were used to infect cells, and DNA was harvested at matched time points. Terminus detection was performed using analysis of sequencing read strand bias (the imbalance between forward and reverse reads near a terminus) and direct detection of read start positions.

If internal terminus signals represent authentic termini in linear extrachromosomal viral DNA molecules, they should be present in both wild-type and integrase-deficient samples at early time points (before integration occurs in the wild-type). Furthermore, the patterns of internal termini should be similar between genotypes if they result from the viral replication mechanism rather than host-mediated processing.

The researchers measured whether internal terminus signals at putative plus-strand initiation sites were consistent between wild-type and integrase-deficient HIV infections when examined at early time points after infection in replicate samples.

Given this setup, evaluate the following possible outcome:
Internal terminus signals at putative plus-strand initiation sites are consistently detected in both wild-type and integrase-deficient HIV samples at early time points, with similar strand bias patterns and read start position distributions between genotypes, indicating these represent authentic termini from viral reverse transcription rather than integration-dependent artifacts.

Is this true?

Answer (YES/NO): YES